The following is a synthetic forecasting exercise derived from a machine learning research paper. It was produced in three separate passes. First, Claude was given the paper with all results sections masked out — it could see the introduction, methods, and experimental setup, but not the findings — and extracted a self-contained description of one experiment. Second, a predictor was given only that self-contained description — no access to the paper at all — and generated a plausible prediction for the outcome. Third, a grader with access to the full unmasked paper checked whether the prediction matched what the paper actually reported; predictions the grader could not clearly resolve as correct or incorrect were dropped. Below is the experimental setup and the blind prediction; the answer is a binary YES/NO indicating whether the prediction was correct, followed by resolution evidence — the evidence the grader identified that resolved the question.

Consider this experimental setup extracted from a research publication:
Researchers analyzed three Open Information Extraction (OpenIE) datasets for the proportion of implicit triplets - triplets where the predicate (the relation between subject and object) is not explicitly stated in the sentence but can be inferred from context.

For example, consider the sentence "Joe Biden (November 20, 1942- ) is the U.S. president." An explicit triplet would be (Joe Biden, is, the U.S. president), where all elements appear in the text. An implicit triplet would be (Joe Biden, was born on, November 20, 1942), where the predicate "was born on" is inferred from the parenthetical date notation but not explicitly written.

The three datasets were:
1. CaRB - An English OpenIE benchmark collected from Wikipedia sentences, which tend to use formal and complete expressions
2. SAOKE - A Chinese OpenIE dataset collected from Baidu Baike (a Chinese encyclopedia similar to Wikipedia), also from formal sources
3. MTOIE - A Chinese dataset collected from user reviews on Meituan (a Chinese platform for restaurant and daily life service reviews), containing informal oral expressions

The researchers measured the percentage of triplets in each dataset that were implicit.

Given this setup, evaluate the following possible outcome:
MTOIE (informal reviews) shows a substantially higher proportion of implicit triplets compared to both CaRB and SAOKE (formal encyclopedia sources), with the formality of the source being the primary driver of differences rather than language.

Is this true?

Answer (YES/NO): YES